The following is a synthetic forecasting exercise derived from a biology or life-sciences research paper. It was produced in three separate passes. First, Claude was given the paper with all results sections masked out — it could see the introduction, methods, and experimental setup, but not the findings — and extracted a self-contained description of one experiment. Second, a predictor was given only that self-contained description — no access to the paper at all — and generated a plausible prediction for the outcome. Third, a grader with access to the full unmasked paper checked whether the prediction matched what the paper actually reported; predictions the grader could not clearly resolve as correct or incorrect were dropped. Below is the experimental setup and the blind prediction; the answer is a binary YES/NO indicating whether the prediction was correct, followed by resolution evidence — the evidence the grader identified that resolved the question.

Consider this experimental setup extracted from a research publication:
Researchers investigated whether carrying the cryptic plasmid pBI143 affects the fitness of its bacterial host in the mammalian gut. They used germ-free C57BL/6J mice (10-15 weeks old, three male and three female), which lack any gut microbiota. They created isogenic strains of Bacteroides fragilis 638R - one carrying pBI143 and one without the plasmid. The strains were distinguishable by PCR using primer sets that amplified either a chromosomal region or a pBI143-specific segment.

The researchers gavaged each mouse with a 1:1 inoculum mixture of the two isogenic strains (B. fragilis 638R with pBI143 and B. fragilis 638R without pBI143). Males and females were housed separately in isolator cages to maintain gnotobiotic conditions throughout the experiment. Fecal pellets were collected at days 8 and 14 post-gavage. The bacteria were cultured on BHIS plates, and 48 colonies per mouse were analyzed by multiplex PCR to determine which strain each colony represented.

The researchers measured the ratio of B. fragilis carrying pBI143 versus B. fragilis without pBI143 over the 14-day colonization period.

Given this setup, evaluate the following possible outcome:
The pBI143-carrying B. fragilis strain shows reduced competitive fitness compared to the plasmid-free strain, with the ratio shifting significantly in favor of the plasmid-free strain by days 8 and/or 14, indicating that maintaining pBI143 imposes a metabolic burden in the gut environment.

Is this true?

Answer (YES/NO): NO